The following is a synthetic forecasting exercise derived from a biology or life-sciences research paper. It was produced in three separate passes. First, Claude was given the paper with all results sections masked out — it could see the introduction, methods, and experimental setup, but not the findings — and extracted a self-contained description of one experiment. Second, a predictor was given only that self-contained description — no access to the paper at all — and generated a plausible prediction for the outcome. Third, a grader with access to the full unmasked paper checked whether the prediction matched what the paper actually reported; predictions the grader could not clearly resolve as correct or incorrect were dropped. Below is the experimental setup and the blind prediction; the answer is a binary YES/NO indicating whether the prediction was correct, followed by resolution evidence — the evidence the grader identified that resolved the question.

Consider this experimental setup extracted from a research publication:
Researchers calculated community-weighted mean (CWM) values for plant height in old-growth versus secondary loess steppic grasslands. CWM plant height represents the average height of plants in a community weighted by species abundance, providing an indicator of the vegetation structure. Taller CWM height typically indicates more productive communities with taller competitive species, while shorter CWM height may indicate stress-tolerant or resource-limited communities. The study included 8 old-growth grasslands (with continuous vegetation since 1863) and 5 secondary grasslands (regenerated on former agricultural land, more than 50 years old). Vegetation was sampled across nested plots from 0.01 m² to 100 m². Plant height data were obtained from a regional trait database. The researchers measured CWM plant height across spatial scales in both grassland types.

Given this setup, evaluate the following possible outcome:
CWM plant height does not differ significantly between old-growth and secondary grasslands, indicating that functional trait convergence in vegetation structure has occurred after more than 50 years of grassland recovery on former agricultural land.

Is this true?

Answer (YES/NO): NO